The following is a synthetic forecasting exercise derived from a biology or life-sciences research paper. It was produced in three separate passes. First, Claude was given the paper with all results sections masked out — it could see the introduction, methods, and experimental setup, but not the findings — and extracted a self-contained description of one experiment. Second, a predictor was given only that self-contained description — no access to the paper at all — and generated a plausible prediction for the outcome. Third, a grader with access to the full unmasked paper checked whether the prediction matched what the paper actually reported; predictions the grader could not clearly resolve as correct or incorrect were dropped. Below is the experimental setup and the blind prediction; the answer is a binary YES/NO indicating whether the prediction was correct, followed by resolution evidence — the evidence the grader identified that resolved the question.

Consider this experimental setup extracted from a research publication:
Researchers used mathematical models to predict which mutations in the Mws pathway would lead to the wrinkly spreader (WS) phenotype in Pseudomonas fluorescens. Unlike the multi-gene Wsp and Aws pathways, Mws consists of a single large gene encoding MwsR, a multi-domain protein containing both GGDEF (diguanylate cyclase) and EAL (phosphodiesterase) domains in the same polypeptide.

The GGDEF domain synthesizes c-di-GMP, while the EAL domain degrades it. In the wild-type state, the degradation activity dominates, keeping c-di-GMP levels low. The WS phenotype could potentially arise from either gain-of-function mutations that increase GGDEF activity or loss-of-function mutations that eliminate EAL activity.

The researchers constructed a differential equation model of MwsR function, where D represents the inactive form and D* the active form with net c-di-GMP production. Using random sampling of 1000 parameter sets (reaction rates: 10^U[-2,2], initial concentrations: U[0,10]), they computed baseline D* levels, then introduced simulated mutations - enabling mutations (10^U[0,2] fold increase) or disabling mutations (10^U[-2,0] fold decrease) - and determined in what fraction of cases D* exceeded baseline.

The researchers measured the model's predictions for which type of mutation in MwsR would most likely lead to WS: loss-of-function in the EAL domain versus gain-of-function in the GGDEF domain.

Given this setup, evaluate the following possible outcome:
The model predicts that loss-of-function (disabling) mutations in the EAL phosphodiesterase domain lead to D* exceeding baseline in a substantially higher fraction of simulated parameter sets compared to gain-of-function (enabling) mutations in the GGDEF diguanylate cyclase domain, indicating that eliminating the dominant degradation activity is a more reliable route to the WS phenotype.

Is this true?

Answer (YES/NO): YES